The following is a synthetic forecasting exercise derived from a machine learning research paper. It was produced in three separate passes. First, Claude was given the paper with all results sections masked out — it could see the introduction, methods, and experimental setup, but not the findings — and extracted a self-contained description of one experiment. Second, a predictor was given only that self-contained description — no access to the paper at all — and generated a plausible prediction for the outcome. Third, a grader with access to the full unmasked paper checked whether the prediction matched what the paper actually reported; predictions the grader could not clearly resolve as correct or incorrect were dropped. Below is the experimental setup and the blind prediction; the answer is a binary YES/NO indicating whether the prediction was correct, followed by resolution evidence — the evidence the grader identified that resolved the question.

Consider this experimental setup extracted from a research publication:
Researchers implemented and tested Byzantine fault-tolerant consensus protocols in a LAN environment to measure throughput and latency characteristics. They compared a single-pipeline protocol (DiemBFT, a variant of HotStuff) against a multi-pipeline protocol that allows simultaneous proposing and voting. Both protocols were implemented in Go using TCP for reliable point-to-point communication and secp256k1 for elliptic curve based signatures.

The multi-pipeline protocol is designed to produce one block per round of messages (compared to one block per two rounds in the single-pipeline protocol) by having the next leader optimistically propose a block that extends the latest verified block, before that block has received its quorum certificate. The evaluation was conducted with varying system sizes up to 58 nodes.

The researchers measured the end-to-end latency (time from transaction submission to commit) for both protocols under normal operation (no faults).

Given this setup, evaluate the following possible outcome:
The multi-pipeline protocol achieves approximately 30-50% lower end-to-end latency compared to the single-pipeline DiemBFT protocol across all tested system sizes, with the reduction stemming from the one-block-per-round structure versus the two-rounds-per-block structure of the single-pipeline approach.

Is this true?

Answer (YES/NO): NO